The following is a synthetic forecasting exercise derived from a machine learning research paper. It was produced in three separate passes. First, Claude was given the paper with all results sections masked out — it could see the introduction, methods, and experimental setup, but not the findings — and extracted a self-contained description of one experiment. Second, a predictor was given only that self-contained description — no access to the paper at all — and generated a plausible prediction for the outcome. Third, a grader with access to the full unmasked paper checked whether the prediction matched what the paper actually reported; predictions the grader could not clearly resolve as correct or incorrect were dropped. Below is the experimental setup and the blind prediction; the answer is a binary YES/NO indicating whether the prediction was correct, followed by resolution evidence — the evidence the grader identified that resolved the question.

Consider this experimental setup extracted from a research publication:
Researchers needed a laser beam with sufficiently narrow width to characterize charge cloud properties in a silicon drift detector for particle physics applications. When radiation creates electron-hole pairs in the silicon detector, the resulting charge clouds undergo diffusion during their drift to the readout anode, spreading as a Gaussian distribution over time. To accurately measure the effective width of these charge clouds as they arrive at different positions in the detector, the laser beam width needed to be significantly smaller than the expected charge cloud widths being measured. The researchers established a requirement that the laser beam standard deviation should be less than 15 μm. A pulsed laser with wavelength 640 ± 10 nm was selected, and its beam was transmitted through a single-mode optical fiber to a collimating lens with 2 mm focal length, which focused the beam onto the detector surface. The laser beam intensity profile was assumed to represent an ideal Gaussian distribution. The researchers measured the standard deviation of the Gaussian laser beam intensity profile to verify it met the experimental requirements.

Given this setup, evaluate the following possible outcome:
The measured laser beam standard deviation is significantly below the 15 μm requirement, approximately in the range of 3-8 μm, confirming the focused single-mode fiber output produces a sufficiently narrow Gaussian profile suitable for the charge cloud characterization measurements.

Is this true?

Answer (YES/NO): YES